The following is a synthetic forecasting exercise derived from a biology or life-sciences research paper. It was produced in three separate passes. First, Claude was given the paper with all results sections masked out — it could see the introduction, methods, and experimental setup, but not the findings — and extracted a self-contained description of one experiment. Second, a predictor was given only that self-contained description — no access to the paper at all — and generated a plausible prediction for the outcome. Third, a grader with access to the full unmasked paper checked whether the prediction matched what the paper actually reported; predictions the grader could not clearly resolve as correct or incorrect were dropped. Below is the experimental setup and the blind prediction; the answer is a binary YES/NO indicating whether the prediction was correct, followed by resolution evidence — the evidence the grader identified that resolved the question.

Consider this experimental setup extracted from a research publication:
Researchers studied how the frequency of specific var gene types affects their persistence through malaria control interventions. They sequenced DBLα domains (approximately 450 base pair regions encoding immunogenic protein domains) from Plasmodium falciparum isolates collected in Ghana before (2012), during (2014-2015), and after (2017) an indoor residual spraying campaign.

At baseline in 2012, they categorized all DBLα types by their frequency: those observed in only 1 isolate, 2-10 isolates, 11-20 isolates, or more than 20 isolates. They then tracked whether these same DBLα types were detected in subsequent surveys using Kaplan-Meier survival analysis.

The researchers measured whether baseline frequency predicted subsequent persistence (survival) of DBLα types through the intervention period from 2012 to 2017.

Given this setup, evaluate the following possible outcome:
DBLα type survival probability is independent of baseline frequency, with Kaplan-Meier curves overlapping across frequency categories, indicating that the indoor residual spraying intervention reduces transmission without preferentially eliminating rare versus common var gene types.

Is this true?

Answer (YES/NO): NO